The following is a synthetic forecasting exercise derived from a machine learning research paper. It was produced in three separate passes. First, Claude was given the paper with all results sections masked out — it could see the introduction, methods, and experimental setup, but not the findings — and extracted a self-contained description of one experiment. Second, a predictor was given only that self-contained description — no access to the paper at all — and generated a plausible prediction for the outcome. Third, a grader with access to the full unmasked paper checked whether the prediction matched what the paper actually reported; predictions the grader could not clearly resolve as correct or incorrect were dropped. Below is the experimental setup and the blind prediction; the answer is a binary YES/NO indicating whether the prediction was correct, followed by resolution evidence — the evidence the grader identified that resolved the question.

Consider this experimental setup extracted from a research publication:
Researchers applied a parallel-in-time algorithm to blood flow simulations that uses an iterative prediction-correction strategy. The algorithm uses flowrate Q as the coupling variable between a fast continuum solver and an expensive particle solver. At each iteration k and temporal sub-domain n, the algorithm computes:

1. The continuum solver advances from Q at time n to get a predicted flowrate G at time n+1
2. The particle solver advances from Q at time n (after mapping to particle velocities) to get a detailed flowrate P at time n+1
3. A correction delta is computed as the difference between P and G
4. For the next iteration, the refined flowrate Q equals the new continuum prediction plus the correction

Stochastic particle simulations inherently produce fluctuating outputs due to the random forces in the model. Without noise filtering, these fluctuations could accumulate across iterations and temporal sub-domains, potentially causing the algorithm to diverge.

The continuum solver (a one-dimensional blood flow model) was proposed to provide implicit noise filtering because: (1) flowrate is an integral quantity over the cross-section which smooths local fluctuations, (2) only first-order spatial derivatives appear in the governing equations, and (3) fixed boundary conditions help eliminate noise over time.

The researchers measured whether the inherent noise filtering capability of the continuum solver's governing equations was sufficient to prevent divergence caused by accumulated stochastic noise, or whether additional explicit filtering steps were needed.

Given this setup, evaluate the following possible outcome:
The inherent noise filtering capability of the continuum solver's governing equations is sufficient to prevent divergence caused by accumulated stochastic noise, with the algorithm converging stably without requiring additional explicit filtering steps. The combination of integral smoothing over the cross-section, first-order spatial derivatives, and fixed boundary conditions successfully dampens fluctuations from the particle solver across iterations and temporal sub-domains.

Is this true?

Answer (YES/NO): YES